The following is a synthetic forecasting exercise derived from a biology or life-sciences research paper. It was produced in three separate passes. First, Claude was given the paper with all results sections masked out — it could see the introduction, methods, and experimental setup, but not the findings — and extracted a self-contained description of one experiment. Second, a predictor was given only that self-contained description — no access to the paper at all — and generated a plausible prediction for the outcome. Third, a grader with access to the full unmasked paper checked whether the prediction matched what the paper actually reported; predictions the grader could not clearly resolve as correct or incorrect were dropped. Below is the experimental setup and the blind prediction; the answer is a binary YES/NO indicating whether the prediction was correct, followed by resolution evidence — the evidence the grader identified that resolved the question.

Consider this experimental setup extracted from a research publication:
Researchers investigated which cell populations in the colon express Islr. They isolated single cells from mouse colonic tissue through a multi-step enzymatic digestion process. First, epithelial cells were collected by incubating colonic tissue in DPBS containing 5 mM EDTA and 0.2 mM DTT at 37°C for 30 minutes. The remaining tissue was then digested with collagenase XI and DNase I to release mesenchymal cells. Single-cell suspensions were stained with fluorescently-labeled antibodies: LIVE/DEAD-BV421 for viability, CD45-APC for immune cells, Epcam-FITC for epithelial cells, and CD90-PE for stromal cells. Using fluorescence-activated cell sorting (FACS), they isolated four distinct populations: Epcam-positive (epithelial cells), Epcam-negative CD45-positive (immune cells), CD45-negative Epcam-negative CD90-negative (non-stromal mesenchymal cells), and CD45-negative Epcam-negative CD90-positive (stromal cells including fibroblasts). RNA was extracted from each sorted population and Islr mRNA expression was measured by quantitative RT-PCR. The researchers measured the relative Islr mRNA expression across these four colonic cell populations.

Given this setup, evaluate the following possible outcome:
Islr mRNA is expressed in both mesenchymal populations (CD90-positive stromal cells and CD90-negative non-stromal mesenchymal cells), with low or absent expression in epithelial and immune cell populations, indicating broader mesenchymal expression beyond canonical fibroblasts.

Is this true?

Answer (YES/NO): YES